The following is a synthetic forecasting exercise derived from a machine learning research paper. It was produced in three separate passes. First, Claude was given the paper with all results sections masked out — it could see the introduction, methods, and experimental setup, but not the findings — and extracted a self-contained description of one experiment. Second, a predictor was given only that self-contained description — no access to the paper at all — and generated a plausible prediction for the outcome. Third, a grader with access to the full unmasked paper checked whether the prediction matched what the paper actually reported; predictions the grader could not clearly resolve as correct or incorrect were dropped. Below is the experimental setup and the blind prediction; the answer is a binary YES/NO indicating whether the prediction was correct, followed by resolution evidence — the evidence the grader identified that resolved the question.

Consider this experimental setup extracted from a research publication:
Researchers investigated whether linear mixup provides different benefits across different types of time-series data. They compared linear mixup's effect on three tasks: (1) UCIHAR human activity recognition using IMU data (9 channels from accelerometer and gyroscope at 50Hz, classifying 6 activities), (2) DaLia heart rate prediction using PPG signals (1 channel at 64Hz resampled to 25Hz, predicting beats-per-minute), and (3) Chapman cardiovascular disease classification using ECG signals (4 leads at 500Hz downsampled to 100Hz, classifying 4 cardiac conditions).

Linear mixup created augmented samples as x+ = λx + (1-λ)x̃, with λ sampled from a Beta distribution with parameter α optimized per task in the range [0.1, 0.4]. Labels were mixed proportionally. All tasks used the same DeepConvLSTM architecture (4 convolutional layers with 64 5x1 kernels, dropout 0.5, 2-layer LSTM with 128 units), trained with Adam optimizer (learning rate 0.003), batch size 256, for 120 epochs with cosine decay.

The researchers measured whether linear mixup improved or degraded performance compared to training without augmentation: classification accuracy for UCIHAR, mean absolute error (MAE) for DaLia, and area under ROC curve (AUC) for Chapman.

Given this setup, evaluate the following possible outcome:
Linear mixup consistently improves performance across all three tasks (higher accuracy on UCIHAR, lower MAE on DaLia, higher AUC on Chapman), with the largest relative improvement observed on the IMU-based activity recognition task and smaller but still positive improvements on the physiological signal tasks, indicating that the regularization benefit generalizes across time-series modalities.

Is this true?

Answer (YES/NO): NO